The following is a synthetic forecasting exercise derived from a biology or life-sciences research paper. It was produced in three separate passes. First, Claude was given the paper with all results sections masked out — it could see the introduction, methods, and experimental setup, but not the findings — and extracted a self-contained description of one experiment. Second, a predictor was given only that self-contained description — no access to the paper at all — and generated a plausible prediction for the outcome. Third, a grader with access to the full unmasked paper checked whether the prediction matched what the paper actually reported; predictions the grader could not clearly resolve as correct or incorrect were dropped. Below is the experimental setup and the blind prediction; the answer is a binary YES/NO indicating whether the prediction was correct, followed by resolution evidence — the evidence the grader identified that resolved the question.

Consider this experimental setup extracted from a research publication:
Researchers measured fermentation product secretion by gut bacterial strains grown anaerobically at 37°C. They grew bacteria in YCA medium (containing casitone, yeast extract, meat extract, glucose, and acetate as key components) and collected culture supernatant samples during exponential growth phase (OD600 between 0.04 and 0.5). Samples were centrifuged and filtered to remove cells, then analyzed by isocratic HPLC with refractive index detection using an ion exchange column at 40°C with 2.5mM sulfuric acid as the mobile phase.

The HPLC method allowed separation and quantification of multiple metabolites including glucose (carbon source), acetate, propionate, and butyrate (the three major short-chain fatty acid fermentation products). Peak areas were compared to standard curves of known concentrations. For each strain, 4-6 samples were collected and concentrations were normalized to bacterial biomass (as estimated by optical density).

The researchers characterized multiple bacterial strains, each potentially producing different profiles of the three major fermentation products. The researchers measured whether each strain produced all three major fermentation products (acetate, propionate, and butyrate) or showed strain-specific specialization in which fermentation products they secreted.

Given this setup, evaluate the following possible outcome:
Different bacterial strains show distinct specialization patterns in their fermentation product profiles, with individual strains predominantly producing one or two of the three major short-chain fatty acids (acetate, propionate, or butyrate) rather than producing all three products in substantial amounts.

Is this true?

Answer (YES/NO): YES